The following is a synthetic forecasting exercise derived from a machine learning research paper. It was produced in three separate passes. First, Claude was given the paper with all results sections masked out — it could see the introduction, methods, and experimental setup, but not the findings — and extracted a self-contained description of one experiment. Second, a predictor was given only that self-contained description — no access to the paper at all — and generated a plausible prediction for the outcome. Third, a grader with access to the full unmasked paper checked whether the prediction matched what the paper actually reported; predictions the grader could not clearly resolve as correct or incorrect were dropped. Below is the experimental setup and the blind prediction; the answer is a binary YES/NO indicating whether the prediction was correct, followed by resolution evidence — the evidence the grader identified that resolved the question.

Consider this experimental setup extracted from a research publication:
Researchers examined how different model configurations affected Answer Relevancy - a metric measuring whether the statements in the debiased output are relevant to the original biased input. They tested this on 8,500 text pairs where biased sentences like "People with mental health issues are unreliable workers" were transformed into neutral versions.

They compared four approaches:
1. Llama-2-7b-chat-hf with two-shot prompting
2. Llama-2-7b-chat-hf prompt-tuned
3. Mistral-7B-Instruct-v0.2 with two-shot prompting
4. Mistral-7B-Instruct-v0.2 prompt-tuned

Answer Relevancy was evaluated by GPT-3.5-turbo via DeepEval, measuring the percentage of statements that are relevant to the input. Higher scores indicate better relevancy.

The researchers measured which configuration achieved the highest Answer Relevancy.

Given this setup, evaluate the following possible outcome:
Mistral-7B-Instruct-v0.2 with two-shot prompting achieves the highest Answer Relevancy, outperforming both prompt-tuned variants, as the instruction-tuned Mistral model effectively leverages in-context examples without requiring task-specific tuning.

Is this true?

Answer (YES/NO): YES